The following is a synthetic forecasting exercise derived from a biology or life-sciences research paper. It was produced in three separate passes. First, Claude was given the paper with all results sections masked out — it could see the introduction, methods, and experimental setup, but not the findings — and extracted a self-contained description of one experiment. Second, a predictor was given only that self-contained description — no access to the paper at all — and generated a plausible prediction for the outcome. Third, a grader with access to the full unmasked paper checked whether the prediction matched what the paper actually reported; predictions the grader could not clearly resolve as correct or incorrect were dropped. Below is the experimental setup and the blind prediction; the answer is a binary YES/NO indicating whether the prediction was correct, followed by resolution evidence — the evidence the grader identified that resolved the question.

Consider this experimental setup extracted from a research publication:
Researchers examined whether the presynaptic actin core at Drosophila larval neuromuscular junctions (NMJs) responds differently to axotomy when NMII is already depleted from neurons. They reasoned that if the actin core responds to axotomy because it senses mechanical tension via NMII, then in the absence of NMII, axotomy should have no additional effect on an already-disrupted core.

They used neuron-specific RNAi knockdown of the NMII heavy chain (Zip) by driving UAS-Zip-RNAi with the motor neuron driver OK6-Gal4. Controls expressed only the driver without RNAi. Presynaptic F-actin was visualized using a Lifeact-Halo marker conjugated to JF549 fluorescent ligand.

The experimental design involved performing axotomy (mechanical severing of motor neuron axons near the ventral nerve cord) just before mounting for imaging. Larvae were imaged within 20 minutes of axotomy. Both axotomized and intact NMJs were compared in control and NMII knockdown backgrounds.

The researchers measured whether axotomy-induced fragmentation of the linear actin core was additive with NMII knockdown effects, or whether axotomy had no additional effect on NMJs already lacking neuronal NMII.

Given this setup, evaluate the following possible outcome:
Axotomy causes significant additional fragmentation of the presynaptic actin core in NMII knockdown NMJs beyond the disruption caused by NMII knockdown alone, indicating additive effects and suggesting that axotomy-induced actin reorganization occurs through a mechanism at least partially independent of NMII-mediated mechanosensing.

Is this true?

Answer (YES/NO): NO